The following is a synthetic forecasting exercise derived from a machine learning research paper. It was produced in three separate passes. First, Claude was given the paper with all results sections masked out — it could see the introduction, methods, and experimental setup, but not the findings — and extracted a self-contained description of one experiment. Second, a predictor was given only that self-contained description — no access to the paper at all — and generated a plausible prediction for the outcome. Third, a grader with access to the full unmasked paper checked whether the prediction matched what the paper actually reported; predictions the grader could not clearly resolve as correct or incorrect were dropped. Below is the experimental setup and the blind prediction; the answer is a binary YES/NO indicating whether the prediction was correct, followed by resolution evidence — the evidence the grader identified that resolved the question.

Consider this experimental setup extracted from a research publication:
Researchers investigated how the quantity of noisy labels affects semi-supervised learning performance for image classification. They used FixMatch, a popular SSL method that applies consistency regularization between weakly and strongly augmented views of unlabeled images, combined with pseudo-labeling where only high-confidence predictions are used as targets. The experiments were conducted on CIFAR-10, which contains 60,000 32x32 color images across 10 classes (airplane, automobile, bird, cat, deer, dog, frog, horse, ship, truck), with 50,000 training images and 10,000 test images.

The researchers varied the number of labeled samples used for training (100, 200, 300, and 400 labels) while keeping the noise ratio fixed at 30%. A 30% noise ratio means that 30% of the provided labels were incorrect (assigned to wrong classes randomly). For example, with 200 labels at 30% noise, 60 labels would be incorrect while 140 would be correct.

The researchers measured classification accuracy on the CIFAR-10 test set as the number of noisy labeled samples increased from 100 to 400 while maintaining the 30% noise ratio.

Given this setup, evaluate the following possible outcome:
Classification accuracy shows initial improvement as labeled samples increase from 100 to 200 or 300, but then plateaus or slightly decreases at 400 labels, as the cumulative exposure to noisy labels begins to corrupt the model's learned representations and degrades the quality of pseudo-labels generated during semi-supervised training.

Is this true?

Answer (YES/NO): NO